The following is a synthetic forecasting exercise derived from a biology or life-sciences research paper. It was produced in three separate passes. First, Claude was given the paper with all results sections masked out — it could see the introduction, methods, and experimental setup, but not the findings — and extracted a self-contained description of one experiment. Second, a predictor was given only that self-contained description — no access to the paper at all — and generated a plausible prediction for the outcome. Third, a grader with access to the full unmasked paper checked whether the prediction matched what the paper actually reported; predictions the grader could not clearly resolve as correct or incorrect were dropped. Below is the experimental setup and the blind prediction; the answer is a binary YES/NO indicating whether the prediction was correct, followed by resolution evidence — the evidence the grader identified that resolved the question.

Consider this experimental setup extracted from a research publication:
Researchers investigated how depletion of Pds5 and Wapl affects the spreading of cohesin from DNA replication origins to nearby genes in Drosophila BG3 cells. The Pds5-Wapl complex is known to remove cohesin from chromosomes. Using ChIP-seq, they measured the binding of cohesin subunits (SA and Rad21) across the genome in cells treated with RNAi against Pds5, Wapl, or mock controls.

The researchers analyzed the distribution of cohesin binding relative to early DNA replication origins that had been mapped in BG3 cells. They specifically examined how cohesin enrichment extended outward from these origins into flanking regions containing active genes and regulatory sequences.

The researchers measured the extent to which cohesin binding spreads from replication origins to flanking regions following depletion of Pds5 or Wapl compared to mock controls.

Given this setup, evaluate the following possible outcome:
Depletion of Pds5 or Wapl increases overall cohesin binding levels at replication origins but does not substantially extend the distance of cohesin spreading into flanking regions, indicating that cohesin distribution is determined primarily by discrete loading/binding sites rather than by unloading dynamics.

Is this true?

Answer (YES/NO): NO